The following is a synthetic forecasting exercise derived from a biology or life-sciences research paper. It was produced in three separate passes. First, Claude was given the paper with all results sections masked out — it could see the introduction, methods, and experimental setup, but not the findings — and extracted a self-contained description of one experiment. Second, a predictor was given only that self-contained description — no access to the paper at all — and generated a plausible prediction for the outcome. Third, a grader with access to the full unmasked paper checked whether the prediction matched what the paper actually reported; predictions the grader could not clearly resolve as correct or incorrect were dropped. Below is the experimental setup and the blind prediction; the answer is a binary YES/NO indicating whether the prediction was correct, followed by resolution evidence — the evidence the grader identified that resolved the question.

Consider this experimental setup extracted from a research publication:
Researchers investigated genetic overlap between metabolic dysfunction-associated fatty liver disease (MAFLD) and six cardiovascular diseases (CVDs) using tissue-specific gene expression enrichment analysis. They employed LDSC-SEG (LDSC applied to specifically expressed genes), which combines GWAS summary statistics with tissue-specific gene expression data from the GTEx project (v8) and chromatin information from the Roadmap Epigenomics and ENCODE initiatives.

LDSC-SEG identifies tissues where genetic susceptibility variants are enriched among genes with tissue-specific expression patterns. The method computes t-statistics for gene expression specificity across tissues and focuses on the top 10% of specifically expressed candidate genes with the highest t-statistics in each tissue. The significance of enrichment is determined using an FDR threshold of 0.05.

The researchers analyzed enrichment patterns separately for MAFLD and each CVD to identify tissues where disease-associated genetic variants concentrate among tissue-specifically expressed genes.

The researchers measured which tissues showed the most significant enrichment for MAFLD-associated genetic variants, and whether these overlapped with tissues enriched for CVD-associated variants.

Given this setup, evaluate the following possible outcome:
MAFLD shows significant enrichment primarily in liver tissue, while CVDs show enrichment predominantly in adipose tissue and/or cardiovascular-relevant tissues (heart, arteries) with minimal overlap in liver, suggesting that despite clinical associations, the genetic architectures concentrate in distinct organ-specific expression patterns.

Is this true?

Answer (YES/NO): NO